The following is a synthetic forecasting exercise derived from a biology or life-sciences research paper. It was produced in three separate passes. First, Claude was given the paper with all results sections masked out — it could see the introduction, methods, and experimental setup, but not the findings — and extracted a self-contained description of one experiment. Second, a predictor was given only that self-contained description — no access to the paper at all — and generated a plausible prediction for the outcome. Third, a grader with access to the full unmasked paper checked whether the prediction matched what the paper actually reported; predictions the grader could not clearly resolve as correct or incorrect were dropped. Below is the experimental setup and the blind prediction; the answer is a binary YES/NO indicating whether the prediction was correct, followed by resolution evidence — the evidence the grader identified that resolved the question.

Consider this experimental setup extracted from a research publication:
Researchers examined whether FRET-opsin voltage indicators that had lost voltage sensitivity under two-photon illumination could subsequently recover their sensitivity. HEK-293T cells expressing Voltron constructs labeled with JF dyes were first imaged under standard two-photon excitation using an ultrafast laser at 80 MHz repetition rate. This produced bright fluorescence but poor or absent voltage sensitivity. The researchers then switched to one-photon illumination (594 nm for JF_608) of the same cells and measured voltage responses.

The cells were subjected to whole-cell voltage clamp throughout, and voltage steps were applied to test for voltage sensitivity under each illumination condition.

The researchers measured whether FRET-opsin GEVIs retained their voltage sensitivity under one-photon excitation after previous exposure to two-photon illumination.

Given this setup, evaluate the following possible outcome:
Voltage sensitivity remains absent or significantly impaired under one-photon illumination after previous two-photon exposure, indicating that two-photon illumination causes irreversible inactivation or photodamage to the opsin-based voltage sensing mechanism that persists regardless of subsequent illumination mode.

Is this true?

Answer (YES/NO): NO